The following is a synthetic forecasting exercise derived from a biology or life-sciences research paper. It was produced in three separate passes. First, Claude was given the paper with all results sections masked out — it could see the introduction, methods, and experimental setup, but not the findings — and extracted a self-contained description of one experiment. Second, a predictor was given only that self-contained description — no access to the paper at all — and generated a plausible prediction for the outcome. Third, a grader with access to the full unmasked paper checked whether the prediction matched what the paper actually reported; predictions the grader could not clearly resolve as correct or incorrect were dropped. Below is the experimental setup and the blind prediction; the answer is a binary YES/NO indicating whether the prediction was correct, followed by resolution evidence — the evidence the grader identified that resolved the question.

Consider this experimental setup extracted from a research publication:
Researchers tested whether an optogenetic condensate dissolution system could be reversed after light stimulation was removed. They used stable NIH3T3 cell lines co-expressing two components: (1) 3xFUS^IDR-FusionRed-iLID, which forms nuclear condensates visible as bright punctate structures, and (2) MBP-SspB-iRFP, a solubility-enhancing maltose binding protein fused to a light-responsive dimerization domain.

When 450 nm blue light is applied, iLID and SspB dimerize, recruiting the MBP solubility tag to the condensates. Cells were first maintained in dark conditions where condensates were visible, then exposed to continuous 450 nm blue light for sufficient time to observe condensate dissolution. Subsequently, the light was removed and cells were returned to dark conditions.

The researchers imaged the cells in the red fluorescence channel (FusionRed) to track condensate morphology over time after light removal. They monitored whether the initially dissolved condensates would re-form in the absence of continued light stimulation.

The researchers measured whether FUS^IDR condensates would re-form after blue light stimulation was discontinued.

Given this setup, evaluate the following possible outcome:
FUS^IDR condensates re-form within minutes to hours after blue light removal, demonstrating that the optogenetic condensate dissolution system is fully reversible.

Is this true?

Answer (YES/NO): YES